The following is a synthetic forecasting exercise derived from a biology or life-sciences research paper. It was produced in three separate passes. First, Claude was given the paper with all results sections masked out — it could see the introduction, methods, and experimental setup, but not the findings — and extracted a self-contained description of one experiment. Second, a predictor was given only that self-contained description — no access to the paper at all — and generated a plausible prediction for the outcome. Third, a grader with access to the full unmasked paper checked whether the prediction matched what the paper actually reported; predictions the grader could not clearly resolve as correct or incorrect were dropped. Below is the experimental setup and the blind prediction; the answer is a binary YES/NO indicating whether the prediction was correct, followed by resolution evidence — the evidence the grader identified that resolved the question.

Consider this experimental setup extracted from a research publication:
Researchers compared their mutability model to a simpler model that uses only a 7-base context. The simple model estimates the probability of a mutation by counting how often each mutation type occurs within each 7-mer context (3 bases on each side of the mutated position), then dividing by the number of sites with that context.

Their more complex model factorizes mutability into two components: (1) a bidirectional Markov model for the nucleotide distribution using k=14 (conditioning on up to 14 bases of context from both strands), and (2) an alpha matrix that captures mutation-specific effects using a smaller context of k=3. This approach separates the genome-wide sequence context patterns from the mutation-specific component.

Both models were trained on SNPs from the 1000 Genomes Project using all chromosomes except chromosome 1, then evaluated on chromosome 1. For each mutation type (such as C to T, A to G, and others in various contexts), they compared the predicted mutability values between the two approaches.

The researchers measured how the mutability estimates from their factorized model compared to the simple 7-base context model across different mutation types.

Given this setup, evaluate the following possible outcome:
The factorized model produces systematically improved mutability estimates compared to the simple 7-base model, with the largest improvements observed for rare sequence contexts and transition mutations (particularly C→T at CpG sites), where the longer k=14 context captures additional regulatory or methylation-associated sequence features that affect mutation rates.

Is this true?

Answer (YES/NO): NO